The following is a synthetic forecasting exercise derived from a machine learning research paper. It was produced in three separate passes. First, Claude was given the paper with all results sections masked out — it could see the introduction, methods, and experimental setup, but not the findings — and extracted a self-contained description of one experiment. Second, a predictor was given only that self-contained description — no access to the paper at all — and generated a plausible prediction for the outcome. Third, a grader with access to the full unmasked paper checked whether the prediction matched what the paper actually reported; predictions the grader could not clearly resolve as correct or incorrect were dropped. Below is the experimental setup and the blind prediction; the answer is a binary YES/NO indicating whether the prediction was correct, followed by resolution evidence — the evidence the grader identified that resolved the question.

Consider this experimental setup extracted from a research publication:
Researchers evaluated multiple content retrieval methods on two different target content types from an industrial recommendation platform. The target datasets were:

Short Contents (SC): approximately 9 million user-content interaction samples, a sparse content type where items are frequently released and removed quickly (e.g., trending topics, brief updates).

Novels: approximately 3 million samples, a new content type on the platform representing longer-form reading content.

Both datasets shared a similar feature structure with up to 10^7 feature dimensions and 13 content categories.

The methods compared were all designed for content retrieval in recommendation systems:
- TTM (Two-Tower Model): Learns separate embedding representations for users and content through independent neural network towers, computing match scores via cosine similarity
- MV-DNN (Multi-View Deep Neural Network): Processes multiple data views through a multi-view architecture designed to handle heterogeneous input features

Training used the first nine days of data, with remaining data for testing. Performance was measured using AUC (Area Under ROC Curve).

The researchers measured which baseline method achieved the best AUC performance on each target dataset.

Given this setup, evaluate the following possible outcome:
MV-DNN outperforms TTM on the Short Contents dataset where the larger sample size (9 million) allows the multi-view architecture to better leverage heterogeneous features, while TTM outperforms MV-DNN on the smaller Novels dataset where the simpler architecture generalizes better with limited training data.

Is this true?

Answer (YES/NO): YES